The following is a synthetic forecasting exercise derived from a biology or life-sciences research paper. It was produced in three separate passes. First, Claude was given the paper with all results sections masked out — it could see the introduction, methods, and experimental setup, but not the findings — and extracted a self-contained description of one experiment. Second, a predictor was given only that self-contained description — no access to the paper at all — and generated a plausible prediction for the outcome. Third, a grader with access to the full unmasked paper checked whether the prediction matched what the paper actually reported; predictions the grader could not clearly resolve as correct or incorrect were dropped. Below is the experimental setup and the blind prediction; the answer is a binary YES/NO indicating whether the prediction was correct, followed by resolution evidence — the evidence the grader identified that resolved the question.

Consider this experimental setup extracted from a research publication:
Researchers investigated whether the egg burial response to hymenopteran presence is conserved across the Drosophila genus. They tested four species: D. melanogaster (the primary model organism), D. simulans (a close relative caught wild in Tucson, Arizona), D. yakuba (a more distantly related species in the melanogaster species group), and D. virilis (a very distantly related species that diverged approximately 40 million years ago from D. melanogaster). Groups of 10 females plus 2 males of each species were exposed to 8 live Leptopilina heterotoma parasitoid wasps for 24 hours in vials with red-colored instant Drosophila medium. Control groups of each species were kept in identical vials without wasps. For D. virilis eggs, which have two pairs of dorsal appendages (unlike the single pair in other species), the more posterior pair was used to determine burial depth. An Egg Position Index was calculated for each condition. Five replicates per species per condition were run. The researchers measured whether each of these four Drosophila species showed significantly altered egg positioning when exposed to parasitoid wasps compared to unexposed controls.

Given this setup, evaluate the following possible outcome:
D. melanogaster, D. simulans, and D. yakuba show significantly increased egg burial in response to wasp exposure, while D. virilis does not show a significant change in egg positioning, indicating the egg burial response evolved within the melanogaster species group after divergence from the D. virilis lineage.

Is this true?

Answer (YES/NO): NO